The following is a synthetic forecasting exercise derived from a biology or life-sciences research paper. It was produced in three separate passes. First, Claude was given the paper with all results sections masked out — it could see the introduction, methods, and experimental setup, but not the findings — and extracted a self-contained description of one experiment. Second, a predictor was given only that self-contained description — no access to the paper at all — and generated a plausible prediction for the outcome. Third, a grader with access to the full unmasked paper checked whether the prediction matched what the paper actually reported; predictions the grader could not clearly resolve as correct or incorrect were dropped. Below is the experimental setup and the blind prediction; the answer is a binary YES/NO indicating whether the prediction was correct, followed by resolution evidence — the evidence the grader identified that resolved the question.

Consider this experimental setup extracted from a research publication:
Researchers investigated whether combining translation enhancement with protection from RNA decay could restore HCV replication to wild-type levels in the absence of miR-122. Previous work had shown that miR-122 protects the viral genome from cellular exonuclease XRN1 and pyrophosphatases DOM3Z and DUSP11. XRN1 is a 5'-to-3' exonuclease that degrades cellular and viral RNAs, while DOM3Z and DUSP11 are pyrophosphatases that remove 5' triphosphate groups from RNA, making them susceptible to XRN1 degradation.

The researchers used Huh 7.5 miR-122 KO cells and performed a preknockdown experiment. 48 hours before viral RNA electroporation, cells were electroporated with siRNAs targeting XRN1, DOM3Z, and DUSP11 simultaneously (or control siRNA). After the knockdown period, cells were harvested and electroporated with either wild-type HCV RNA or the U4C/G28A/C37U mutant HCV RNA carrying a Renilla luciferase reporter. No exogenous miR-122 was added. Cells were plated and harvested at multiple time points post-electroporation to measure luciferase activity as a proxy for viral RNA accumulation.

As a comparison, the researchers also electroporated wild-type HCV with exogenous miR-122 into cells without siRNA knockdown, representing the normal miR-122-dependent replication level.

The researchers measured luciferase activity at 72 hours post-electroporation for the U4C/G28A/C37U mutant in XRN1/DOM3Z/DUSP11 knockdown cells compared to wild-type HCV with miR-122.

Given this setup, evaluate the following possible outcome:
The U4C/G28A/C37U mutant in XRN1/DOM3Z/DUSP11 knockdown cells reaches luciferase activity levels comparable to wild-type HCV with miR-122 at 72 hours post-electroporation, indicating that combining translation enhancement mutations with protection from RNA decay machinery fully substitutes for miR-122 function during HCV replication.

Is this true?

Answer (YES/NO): YES